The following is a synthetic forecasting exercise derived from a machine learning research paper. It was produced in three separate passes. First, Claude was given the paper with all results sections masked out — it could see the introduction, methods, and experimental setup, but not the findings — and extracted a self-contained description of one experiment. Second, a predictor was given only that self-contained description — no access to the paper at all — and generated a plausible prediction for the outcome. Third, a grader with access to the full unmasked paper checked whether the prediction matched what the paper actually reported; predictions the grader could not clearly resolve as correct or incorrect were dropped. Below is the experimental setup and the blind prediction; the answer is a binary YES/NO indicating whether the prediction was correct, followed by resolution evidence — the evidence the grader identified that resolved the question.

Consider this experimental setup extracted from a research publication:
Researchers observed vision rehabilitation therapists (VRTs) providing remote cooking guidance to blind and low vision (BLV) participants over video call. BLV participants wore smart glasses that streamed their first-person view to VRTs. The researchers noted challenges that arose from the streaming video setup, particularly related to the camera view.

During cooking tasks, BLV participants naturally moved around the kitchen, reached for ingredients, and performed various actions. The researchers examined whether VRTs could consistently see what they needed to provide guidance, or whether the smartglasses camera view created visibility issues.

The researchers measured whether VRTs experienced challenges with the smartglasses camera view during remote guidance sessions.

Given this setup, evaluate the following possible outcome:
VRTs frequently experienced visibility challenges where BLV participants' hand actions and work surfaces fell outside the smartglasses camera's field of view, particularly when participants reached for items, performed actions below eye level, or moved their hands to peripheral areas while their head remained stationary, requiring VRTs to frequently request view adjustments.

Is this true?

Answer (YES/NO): NO